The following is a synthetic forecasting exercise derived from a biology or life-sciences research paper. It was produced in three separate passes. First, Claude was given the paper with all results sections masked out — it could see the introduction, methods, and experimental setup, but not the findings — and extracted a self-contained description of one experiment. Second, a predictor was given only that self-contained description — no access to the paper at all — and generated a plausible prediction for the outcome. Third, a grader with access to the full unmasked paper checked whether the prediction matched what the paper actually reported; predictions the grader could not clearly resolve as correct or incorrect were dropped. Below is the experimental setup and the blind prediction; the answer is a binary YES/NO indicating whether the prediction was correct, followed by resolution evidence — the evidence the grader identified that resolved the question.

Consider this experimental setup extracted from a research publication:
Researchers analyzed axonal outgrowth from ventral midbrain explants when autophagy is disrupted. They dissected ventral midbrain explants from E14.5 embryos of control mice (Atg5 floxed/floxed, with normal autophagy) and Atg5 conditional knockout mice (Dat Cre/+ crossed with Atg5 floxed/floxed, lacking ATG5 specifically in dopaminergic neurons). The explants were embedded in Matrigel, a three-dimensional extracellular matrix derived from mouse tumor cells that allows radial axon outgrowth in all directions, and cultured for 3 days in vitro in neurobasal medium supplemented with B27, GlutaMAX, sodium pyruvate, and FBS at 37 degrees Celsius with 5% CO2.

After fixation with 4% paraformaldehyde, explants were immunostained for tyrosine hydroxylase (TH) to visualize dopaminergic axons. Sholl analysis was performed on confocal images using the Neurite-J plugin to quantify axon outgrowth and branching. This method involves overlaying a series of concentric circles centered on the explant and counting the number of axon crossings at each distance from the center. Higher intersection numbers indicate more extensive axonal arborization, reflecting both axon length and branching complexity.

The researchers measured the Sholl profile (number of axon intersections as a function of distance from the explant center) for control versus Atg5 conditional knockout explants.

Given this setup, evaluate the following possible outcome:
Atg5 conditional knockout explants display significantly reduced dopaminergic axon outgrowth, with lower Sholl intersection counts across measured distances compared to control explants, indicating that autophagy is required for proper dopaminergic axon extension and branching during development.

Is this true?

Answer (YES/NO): NO